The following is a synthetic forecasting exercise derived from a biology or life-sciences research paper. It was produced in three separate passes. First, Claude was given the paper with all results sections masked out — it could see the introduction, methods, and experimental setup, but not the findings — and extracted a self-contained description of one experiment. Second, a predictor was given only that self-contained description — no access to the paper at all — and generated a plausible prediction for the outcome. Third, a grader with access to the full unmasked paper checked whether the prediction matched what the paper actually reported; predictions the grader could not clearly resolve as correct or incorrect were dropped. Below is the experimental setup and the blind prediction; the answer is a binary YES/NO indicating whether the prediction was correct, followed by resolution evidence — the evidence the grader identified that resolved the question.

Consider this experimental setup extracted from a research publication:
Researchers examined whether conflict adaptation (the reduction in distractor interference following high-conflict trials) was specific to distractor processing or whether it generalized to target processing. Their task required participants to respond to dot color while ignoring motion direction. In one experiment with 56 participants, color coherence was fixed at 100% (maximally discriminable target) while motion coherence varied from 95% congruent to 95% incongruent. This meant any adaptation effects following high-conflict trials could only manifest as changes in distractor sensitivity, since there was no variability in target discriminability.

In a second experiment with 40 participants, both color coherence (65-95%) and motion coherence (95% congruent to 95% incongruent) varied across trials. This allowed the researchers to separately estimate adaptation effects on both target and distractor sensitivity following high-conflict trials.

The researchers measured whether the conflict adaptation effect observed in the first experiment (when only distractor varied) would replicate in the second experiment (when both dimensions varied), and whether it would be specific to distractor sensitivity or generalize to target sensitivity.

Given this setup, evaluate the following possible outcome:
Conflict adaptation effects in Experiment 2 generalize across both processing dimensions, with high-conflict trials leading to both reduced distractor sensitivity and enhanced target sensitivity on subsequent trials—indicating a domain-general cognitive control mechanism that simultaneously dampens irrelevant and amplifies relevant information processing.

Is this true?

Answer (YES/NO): NO